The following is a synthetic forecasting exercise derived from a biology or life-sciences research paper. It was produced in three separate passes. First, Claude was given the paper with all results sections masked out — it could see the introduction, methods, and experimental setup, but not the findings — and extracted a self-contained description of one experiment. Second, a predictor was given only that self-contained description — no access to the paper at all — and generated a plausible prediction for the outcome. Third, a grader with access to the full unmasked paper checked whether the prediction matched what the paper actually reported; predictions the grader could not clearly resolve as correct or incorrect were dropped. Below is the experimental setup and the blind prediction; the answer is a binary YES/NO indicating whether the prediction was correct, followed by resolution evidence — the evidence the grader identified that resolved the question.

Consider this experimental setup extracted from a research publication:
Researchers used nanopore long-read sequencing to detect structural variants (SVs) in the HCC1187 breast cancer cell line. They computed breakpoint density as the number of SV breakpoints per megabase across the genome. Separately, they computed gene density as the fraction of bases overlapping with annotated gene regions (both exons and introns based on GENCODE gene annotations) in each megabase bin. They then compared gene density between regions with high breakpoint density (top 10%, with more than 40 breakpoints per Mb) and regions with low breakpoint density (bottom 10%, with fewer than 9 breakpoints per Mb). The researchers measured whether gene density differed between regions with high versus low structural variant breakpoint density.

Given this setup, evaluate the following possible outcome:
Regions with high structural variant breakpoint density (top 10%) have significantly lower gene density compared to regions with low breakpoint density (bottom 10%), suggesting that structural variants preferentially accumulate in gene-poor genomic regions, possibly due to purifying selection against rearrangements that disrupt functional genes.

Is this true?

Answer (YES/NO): NO